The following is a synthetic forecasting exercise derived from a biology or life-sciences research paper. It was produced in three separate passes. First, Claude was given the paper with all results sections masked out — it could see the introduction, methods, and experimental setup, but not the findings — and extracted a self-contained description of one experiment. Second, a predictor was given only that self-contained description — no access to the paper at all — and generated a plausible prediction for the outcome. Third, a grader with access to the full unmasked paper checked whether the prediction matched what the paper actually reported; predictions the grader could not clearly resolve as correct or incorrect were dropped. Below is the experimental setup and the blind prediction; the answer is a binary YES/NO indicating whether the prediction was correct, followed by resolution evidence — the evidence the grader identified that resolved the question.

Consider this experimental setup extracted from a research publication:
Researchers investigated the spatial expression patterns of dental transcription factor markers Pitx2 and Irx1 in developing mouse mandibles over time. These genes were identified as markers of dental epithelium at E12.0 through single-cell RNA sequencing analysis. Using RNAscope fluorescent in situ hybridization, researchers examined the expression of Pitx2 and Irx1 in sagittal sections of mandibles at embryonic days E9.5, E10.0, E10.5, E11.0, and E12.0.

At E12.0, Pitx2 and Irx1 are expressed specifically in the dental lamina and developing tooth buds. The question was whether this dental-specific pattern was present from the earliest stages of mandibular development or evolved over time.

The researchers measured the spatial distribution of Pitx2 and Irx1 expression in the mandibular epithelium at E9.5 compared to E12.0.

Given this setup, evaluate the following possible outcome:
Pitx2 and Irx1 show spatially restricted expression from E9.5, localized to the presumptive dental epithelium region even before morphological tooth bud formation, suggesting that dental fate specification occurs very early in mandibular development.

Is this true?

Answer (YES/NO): NO